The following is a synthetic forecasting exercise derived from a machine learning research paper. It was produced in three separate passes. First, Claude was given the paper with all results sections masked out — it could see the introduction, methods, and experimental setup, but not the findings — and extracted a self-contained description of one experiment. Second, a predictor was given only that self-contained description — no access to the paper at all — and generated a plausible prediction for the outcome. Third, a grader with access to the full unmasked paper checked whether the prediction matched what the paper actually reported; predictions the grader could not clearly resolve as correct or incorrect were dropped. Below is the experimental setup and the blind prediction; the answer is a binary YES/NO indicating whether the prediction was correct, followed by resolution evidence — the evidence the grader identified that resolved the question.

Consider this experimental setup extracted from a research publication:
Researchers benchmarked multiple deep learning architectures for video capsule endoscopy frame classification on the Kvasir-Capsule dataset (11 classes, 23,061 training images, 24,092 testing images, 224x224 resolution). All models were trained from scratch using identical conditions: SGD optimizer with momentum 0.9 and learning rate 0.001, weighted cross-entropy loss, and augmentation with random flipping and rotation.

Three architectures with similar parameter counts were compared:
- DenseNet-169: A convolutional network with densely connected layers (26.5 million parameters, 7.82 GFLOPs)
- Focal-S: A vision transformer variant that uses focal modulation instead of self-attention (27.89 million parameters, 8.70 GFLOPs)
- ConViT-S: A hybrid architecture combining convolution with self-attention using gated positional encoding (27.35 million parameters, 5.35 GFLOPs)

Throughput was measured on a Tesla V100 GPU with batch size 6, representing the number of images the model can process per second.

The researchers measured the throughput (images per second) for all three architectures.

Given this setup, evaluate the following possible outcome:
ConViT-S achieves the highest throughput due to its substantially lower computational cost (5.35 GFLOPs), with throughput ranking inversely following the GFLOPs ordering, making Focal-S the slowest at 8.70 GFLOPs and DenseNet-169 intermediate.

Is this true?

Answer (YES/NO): NO